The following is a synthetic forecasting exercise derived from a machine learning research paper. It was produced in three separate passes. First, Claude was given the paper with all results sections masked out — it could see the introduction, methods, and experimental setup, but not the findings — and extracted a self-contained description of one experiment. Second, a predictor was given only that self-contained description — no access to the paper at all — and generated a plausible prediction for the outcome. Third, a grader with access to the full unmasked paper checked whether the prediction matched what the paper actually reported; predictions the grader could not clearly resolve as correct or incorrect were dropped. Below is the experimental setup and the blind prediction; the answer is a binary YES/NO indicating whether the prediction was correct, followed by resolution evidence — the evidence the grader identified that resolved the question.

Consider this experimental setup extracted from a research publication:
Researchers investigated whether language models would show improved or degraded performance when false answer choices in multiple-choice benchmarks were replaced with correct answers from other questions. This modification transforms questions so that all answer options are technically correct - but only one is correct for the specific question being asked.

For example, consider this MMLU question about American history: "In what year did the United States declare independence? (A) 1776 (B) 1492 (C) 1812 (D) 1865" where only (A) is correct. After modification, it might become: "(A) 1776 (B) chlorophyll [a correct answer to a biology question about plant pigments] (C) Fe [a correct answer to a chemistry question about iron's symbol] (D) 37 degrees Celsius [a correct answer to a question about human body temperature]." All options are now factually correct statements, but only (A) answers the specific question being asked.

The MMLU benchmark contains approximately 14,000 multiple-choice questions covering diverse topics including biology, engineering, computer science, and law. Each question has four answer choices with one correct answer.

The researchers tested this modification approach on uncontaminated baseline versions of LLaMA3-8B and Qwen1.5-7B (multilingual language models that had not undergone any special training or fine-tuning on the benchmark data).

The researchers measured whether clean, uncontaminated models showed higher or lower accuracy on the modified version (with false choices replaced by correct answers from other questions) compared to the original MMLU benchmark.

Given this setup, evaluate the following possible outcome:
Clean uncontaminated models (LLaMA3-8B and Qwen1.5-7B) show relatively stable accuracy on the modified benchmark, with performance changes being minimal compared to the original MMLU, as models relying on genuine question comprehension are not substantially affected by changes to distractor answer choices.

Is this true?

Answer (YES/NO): NO